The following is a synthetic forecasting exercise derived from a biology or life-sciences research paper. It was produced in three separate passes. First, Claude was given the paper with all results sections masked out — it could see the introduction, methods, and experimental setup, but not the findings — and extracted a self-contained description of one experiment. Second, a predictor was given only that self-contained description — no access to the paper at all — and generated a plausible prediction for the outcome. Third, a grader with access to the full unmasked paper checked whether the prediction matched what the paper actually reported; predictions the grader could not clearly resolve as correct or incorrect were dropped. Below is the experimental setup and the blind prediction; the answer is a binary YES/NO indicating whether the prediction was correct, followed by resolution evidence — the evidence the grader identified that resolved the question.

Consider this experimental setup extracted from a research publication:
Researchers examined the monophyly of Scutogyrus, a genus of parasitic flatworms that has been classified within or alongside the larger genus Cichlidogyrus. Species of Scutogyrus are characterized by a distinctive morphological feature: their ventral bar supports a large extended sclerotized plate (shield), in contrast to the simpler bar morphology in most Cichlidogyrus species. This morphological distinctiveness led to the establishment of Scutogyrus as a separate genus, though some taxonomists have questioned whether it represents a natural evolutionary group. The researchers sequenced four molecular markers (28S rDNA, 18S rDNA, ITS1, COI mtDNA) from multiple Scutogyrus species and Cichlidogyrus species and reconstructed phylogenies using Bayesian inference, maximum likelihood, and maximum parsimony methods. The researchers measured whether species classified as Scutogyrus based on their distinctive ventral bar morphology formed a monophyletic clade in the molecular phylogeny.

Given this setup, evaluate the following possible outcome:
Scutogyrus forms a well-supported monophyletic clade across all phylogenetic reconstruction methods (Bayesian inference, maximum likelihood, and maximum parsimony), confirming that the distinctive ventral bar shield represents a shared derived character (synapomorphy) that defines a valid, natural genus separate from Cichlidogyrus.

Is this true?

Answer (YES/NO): NO